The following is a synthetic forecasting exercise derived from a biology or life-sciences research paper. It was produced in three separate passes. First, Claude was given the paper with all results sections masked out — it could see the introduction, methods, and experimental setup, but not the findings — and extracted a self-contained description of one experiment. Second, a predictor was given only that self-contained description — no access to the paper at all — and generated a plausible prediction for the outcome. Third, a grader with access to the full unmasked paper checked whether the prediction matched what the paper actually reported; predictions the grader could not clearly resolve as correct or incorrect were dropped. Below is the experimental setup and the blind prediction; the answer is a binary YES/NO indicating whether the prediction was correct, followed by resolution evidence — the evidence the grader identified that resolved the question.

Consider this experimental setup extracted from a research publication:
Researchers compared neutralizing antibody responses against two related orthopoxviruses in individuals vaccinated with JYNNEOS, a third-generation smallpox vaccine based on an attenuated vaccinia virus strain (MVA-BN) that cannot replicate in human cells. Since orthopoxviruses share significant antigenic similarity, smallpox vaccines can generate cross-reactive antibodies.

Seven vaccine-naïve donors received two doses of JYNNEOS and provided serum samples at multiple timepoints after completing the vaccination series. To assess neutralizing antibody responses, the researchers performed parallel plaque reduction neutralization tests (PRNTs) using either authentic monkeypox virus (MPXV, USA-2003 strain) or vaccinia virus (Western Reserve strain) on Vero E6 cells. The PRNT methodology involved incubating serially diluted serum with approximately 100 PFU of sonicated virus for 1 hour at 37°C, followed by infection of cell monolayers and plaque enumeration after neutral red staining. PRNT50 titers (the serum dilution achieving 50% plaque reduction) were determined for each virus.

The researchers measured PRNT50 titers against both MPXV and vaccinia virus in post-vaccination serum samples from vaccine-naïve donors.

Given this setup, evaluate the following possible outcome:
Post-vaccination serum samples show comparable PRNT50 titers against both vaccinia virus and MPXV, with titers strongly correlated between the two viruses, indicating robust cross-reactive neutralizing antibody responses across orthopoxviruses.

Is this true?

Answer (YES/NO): NO